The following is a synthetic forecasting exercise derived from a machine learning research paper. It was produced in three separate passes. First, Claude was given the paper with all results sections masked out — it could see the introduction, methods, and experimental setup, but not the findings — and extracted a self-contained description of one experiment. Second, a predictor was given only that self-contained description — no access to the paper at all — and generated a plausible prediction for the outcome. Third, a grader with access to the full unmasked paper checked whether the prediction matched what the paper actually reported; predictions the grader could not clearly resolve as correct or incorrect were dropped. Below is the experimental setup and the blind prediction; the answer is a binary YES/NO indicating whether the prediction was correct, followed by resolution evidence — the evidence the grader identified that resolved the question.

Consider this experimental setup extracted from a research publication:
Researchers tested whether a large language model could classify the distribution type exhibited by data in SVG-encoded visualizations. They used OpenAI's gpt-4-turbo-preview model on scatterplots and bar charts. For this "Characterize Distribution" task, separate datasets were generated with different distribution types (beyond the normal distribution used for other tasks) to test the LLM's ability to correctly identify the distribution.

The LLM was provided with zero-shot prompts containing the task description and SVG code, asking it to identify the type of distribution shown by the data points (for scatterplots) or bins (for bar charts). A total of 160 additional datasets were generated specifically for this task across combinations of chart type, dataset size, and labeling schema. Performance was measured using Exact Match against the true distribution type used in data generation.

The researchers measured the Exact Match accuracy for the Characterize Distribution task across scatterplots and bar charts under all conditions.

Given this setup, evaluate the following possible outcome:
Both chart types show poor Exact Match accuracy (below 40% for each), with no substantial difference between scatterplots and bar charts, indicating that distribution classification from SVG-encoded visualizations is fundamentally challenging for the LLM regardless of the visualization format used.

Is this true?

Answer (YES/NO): YES